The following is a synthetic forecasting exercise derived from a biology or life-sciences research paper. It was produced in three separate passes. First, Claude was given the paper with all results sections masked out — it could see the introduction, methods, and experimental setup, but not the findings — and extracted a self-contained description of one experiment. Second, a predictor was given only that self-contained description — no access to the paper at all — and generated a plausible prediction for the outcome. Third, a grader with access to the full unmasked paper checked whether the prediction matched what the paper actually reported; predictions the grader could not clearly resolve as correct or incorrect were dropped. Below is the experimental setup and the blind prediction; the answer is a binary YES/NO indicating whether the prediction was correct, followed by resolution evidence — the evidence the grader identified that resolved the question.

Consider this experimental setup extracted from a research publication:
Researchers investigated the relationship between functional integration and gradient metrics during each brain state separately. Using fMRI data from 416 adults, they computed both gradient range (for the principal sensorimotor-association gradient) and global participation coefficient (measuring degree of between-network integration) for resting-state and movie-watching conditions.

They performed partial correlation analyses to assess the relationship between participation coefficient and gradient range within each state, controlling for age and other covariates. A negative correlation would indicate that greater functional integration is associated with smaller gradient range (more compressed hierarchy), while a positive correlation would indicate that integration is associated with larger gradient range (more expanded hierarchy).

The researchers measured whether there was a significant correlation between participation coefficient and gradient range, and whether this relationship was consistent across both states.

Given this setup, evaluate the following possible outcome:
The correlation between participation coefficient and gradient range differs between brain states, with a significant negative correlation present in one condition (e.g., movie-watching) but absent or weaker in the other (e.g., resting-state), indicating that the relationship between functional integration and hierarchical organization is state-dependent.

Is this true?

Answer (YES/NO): NO